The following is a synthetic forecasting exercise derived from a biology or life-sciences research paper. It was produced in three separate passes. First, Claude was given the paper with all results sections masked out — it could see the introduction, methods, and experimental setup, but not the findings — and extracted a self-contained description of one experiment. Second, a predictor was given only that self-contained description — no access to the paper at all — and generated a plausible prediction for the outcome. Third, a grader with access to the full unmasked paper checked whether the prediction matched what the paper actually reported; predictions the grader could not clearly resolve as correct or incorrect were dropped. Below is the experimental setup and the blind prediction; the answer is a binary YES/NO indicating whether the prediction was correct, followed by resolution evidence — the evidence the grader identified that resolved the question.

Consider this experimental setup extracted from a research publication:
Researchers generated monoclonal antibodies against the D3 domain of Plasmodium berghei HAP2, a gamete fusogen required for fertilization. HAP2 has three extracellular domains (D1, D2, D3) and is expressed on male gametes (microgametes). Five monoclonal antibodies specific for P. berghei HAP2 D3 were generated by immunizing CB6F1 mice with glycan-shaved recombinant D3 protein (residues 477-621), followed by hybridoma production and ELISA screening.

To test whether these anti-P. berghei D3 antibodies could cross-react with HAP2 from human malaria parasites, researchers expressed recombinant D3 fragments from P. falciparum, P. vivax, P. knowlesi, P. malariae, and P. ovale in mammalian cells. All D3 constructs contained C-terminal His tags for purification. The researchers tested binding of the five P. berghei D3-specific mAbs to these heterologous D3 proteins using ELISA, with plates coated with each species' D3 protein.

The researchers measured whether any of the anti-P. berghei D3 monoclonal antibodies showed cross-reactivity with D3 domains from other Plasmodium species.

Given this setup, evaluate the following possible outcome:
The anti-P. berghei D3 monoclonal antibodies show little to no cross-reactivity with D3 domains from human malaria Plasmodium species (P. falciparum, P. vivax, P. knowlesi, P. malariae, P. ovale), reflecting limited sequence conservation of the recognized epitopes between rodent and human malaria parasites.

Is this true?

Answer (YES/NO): NO